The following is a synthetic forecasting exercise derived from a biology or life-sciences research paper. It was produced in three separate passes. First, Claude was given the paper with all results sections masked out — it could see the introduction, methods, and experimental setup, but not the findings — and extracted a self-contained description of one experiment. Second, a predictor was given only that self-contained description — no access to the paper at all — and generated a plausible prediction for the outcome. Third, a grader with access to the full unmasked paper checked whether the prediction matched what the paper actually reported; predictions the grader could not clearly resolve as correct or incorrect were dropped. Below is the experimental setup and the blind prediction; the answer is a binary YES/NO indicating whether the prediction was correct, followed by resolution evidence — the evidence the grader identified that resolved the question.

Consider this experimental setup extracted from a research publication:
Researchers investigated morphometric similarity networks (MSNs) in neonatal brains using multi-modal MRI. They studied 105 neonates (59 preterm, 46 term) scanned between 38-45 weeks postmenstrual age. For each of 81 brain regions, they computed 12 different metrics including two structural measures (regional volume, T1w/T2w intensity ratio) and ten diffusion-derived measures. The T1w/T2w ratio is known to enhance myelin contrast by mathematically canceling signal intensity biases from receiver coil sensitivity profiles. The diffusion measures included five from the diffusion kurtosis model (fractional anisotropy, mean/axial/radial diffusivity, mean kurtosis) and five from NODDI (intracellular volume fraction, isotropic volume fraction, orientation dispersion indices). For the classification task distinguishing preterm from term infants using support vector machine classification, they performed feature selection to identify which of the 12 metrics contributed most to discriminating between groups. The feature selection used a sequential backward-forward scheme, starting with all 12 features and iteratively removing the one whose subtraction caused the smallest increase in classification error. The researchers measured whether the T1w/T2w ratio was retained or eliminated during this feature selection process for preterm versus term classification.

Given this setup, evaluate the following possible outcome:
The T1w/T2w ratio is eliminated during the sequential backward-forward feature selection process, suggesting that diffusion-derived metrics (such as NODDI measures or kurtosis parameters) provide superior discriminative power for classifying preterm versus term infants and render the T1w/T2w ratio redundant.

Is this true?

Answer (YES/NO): NO